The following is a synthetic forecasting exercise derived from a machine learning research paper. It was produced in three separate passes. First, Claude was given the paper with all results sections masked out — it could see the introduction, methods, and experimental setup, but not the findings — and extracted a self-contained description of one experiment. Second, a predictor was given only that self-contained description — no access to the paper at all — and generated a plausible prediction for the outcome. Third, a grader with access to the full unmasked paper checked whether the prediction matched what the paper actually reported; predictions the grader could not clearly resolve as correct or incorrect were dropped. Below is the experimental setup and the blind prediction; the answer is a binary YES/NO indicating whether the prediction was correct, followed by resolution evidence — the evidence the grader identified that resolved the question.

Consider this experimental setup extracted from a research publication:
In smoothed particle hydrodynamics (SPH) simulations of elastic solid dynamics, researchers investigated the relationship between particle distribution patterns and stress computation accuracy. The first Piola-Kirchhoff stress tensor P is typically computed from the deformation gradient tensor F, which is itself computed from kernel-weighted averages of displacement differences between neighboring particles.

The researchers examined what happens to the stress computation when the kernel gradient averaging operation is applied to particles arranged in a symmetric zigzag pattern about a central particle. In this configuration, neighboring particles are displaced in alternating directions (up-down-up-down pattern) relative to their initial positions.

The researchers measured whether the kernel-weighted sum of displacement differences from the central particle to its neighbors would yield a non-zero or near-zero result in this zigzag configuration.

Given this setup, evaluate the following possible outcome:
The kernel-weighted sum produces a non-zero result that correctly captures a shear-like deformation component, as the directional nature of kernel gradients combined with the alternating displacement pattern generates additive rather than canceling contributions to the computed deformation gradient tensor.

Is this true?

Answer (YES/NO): NO